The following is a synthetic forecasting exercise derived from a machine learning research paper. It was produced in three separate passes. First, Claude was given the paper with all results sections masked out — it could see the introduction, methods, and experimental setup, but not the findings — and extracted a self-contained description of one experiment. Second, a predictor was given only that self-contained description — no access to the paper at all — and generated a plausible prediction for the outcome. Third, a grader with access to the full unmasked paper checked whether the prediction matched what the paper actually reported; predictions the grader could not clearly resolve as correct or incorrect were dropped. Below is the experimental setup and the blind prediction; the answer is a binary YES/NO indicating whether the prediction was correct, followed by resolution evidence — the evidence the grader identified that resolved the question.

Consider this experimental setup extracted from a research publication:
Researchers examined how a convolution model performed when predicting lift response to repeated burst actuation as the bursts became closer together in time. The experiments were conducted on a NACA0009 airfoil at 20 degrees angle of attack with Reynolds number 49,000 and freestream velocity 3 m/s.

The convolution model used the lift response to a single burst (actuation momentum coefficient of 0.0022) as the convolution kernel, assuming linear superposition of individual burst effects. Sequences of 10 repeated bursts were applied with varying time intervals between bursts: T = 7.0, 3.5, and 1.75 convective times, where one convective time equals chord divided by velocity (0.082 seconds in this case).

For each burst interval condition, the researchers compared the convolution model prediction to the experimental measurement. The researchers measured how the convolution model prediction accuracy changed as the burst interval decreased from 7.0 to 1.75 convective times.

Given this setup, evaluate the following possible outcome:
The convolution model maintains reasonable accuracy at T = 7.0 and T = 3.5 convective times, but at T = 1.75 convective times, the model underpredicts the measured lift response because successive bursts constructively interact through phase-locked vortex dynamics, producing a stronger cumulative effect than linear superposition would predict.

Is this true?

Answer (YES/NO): NO